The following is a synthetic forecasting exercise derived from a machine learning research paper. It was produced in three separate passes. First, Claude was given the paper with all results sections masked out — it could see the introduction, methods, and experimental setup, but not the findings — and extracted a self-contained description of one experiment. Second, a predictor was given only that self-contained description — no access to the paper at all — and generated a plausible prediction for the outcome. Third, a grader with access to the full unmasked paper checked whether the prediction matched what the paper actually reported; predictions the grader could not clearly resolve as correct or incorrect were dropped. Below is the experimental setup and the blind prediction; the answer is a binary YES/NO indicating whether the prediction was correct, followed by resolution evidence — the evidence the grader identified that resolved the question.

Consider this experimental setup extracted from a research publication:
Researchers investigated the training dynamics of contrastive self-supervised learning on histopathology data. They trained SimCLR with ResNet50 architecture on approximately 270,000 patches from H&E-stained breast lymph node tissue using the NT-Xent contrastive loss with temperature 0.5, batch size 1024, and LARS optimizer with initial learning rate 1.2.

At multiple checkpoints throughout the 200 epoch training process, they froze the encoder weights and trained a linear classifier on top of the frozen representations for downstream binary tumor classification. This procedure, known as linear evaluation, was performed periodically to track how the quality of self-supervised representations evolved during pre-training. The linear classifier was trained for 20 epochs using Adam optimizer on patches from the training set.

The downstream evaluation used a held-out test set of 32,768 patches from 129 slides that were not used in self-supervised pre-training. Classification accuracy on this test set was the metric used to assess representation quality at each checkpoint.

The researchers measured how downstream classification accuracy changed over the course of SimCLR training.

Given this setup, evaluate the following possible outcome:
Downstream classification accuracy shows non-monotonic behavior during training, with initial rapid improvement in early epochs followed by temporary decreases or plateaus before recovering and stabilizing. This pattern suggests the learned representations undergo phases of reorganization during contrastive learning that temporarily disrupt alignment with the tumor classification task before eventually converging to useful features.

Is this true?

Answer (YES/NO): NO